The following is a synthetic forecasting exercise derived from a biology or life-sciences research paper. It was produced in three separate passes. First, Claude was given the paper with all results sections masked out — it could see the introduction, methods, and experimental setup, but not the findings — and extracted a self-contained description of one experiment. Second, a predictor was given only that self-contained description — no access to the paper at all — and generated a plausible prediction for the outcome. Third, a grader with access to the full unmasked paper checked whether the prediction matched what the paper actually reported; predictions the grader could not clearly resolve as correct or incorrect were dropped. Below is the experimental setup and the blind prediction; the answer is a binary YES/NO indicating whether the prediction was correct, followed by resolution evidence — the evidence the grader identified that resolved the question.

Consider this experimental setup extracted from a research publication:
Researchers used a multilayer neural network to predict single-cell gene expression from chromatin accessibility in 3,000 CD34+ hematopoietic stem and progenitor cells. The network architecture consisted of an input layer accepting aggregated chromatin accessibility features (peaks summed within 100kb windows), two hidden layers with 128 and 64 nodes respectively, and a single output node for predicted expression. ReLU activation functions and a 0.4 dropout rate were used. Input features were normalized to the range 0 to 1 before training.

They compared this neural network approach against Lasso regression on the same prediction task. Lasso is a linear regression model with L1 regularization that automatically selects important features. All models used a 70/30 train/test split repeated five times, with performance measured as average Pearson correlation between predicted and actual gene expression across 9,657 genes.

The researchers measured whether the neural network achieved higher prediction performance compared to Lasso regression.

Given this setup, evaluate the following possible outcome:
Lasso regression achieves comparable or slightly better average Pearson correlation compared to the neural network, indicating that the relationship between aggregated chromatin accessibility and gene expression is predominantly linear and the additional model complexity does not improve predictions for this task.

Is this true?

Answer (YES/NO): NO